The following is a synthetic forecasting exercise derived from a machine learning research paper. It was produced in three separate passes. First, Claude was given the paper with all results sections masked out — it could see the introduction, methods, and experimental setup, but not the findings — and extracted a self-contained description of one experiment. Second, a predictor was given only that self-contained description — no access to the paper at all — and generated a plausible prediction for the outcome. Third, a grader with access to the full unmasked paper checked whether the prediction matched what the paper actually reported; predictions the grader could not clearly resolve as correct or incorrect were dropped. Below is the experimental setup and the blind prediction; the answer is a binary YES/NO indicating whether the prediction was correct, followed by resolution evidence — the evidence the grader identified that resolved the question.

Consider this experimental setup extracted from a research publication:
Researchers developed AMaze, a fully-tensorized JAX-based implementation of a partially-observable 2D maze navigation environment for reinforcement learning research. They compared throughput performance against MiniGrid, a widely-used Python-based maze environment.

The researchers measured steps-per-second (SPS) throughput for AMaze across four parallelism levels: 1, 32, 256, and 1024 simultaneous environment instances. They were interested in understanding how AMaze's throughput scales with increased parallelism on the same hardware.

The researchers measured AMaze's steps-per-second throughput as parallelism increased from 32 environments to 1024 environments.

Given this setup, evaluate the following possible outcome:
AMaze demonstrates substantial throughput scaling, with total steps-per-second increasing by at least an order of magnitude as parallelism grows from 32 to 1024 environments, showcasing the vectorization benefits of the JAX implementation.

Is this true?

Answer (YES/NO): YES